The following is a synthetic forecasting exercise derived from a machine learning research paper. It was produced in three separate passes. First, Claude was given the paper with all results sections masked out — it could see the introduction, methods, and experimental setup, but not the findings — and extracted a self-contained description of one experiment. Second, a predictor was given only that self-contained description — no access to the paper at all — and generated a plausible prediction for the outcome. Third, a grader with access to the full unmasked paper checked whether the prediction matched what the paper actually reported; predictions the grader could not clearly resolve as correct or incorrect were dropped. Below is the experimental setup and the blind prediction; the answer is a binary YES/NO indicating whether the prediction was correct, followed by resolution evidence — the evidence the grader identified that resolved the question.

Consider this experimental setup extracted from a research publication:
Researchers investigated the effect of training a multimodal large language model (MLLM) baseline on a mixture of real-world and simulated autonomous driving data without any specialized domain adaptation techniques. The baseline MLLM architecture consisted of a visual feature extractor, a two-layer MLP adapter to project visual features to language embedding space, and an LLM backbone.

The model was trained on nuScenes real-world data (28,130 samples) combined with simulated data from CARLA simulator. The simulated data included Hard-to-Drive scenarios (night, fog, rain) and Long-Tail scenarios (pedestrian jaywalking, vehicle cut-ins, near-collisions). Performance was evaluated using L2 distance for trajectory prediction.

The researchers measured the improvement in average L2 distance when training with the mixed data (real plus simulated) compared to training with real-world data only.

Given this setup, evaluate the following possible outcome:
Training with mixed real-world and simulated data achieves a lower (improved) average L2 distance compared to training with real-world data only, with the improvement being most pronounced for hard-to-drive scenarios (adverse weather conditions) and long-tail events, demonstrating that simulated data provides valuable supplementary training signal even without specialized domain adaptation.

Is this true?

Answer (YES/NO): NO